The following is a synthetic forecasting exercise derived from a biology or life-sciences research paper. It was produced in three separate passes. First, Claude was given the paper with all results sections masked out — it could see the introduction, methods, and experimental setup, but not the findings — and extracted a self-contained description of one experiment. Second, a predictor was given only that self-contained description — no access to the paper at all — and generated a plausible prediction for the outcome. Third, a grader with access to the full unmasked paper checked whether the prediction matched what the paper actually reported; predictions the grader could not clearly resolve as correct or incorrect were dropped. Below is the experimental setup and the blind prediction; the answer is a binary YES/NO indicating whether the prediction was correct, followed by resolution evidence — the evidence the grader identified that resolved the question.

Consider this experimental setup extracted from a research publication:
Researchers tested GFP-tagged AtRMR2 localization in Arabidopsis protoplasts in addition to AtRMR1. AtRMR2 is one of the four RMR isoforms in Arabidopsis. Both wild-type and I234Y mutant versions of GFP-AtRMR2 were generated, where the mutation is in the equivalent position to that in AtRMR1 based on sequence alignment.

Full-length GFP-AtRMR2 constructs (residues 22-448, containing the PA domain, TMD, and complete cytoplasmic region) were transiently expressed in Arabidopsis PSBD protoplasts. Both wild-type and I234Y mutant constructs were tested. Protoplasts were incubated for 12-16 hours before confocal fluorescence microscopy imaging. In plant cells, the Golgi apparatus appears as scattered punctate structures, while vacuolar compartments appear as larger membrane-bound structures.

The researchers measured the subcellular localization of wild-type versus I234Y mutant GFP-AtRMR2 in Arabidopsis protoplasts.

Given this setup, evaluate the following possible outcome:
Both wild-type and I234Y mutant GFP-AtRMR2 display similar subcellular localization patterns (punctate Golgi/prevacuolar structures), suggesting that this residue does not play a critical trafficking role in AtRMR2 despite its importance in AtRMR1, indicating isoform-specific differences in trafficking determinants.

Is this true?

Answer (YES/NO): NO